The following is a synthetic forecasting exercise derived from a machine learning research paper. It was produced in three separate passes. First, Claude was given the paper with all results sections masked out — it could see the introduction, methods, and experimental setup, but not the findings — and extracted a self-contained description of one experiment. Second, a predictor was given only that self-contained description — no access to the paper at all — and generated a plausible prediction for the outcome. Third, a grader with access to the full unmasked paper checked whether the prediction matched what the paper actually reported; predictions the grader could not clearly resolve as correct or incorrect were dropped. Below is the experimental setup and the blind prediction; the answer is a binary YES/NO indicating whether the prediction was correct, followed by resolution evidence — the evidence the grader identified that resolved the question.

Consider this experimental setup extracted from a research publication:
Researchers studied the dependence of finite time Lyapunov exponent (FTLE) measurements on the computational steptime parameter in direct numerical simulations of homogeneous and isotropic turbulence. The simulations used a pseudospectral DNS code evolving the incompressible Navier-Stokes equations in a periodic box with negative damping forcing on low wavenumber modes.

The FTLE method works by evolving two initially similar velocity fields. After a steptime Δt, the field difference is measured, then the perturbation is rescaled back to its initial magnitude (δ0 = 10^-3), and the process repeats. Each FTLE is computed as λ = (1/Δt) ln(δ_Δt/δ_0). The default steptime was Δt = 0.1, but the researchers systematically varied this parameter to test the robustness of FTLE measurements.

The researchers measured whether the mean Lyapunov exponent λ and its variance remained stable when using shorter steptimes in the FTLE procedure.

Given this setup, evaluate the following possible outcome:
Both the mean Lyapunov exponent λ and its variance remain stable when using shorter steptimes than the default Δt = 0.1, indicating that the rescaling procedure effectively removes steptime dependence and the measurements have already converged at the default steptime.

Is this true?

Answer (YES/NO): YES